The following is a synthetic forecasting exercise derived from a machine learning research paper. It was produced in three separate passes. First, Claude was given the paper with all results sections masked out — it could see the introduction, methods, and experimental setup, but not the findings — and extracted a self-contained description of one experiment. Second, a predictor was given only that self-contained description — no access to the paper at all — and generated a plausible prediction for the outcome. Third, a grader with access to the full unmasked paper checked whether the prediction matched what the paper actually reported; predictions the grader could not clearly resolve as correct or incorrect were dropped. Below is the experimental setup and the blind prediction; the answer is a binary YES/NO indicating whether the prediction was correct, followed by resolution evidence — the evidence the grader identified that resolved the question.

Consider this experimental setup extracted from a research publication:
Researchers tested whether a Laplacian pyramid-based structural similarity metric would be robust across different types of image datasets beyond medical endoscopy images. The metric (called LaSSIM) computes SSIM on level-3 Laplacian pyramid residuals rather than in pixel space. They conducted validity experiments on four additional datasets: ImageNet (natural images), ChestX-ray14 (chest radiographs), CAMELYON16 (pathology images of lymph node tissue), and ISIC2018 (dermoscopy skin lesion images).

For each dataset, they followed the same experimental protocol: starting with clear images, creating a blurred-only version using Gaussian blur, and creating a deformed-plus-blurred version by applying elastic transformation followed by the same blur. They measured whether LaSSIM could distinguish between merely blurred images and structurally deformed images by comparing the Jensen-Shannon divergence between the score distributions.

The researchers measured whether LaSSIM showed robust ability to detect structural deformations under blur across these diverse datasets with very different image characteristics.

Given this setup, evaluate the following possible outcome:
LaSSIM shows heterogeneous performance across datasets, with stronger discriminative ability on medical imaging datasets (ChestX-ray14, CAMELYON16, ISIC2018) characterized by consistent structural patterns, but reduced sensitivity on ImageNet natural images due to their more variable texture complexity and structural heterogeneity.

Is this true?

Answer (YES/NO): NO